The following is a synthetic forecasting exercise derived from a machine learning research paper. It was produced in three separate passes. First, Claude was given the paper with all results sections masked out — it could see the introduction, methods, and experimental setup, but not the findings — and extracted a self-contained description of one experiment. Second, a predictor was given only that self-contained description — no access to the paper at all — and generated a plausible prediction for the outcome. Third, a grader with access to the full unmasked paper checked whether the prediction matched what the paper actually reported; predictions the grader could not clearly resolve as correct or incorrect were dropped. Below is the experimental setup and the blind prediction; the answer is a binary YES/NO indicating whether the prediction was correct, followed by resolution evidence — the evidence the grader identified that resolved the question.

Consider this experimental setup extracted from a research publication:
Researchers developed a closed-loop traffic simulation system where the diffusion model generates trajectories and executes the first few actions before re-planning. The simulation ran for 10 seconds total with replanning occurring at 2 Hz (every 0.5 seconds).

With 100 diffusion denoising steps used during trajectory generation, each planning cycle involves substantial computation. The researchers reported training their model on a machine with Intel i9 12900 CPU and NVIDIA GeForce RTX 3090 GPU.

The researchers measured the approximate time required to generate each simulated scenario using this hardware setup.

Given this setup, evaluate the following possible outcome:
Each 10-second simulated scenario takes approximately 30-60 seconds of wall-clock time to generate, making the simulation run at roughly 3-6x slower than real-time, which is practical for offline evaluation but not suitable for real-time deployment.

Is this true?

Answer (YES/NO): YES